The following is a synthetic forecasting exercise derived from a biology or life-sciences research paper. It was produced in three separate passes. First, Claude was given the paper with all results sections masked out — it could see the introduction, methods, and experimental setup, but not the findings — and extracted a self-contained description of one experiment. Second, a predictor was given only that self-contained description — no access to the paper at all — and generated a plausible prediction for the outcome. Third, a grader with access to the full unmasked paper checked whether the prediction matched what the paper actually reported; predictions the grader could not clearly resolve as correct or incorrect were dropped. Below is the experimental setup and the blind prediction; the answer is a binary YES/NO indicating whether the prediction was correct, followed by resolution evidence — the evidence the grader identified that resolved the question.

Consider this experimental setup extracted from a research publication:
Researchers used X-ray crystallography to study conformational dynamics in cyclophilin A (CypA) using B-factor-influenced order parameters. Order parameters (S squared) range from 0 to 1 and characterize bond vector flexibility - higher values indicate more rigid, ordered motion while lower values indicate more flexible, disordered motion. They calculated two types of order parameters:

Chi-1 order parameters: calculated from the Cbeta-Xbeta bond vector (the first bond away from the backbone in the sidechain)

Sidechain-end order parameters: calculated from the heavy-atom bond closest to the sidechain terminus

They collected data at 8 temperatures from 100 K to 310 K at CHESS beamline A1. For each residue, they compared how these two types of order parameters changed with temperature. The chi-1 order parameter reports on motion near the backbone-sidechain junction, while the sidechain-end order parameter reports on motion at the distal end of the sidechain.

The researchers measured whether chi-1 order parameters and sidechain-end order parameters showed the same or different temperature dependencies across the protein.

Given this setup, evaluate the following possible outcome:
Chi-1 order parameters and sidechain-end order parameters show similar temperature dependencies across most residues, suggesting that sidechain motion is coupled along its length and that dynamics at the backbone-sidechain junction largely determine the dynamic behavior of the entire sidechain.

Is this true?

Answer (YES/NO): NO